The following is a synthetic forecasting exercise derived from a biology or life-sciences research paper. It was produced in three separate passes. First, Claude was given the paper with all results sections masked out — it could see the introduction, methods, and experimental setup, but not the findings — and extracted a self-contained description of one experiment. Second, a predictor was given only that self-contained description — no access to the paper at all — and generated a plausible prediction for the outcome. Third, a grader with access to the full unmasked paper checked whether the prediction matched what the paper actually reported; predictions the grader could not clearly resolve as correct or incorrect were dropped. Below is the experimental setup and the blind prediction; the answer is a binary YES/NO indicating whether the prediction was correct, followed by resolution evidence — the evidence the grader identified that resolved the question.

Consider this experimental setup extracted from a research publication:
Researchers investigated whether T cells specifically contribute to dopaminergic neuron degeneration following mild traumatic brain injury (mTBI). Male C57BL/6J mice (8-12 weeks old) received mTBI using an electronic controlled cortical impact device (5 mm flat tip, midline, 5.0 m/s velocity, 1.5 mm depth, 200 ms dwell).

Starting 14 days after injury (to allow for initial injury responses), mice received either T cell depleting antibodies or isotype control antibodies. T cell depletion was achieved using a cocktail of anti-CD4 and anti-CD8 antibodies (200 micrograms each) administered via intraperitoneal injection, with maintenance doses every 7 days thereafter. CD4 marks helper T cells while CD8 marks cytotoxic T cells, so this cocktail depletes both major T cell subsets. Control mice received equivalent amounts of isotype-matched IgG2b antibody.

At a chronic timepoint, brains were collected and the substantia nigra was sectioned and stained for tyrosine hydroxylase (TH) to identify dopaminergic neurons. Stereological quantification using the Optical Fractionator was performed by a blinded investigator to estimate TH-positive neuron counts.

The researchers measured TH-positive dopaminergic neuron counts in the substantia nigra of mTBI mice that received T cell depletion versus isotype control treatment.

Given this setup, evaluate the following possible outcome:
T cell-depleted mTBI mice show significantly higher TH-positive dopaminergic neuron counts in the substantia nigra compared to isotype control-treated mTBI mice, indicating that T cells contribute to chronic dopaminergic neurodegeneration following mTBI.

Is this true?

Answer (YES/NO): YES